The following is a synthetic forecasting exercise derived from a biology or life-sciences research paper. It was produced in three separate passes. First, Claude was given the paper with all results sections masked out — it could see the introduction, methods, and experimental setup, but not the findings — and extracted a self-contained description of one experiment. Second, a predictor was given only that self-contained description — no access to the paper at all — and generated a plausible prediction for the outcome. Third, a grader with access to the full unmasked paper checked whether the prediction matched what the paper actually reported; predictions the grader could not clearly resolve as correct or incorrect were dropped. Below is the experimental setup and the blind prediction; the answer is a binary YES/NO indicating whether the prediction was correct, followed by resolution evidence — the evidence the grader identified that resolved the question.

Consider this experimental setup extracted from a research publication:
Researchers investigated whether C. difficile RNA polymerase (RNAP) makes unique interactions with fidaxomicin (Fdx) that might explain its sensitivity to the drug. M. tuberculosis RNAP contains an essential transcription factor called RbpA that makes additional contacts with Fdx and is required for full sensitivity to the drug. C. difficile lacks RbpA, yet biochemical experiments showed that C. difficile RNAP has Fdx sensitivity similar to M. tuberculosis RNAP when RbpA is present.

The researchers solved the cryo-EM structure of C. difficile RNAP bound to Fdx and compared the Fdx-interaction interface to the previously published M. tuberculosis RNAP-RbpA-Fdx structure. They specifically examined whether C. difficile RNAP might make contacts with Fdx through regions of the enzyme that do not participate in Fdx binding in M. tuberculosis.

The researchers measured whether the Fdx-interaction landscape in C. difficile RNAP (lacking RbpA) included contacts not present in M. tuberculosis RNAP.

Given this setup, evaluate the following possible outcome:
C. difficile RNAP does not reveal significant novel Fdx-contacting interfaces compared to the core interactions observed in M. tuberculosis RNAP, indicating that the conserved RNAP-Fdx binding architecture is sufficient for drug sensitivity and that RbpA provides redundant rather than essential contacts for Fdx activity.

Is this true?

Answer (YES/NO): NO